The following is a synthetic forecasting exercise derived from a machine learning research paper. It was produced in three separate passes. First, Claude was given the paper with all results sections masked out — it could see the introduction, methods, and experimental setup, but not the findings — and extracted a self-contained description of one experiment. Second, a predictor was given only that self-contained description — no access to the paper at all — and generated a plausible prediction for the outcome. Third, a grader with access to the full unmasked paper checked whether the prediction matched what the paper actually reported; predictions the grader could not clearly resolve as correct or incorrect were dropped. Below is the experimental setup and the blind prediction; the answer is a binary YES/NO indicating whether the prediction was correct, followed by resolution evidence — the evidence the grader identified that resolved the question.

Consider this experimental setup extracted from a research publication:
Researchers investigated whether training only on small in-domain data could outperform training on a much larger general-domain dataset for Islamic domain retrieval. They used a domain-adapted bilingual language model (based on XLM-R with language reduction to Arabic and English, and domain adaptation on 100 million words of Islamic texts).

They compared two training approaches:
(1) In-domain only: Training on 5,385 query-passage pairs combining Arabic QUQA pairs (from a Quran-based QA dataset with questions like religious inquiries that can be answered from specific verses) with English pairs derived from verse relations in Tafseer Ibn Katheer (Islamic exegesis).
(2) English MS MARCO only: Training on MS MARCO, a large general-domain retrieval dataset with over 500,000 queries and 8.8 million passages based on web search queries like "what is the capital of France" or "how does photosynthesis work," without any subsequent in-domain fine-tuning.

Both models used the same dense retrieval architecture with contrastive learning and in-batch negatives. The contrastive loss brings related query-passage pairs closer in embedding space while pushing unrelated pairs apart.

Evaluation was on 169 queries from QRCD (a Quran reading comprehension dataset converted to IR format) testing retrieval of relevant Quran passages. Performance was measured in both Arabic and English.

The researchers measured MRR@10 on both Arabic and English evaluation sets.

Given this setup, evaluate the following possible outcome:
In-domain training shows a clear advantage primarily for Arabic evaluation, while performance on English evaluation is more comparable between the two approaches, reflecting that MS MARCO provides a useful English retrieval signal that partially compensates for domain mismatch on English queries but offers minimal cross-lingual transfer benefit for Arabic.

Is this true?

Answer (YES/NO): YES